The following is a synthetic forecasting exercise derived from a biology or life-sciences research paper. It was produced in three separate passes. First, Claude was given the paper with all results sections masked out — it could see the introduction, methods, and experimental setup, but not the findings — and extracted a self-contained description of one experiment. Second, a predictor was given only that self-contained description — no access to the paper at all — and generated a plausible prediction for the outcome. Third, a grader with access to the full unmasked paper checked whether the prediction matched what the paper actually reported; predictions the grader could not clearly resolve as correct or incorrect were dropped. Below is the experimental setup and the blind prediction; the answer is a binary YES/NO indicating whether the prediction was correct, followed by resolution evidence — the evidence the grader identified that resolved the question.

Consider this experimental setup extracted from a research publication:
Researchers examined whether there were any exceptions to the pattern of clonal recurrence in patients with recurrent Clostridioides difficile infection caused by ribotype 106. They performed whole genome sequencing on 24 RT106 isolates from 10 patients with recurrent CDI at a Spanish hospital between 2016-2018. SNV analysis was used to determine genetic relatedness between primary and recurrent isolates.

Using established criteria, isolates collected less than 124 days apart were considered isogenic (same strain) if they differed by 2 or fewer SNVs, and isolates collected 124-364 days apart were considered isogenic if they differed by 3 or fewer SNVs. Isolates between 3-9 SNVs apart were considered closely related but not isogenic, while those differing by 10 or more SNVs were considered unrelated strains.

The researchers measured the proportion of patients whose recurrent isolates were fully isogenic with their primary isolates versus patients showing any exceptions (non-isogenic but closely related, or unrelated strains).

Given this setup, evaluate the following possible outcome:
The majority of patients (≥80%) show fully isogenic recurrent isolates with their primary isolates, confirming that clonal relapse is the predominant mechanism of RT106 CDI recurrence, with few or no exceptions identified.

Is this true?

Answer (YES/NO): YES